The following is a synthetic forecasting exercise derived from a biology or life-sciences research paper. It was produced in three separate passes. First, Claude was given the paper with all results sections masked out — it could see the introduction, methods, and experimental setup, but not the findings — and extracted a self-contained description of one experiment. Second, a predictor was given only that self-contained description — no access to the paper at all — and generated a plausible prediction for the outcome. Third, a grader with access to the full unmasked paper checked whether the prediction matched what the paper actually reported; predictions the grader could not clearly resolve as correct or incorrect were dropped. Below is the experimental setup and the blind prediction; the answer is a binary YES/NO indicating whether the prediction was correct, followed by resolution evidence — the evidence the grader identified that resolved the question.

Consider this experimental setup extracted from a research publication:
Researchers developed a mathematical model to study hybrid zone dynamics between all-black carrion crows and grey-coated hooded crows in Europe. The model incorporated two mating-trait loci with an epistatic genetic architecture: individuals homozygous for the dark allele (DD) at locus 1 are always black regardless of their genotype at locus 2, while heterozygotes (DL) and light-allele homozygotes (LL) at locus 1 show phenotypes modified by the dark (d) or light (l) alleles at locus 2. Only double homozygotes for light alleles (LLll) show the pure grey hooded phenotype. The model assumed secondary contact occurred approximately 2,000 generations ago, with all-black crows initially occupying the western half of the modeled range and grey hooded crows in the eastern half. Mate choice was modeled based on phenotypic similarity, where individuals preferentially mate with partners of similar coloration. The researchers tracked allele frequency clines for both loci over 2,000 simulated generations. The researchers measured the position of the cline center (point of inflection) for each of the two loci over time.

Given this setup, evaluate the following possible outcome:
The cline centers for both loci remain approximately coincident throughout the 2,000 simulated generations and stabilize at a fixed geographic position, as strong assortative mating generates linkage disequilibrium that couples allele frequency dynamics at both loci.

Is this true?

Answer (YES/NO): NO